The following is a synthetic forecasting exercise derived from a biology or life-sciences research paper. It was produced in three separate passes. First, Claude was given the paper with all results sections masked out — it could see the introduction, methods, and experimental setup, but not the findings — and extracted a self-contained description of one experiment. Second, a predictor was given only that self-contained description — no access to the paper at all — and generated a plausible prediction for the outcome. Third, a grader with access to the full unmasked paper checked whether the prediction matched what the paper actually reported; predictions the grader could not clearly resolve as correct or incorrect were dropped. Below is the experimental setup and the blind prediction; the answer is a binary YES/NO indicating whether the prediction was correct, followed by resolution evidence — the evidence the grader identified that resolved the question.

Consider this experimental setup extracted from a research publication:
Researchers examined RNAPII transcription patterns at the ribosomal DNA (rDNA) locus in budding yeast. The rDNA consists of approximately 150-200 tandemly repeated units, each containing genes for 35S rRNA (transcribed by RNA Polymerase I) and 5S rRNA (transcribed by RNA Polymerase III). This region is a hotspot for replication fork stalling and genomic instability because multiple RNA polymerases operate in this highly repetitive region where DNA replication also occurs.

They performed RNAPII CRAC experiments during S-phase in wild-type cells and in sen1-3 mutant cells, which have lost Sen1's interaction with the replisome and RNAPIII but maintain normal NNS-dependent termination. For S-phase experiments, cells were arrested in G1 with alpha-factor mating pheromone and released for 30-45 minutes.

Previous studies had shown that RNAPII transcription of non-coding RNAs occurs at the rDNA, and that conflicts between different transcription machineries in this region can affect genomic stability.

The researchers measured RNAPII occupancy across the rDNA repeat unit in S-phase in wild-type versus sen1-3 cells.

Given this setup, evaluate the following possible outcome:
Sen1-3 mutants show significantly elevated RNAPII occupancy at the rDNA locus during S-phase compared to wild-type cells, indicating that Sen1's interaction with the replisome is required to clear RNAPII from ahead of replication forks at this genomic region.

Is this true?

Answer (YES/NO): YES